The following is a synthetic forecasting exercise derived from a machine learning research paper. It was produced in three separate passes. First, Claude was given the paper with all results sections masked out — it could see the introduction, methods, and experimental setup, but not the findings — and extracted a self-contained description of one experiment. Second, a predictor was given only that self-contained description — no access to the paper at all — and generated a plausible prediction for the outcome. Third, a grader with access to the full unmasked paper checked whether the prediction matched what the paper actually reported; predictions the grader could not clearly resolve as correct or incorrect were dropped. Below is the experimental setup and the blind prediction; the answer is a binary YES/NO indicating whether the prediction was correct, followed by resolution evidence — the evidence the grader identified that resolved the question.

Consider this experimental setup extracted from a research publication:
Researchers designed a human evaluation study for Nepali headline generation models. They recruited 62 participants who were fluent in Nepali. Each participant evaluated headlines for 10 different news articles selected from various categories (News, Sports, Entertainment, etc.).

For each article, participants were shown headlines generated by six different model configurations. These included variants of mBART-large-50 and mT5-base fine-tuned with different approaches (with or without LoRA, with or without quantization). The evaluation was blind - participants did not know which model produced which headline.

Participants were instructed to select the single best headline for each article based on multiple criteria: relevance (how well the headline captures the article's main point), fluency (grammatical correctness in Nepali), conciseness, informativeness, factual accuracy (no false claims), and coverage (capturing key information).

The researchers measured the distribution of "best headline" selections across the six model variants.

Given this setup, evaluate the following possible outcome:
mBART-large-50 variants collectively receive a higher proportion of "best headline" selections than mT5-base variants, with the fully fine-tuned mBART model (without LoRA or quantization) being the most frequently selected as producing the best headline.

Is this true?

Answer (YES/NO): NO